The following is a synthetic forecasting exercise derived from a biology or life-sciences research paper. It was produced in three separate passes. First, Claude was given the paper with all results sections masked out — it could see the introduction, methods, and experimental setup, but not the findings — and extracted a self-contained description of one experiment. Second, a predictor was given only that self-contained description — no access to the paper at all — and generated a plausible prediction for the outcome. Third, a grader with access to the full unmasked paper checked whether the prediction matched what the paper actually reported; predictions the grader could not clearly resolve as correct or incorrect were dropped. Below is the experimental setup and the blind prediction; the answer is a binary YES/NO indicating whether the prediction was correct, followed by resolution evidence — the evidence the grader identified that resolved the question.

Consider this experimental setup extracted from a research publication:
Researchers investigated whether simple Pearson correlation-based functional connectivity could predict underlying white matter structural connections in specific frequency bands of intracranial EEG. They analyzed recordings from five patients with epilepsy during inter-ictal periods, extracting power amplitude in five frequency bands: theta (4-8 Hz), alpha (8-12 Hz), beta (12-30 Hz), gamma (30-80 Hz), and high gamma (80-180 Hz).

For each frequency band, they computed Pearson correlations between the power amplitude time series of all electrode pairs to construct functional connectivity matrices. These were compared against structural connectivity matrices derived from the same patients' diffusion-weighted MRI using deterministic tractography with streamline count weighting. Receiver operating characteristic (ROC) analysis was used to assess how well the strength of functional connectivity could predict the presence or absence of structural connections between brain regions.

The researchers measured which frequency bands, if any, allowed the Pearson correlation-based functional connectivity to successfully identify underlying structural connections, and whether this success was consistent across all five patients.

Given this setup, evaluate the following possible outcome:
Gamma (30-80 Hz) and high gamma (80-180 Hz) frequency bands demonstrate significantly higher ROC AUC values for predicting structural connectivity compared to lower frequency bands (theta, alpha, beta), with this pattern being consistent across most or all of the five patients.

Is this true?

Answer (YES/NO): NO